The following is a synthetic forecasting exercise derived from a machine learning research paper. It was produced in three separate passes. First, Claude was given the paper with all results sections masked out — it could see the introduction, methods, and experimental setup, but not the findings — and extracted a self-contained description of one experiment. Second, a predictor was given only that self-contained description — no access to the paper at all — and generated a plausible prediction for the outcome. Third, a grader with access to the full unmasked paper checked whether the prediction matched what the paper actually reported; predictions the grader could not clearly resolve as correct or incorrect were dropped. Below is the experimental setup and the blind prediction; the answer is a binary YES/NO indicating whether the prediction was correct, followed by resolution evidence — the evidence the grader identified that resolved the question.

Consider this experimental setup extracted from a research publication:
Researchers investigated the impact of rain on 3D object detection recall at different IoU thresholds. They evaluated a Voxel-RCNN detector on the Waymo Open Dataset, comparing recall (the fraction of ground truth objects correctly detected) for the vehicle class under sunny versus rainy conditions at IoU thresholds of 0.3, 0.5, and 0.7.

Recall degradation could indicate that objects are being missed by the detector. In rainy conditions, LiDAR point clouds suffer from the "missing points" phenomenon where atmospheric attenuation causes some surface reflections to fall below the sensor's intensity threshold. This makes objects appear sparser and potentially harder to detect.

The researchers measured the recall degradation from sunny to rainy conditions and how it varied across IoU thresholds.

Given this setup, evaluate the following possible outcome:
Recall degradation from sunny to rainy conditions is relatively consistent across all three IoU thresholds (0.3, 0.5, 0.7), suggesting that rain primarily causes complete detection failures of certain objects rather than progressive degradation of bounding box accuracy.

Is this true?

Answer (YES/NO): YES